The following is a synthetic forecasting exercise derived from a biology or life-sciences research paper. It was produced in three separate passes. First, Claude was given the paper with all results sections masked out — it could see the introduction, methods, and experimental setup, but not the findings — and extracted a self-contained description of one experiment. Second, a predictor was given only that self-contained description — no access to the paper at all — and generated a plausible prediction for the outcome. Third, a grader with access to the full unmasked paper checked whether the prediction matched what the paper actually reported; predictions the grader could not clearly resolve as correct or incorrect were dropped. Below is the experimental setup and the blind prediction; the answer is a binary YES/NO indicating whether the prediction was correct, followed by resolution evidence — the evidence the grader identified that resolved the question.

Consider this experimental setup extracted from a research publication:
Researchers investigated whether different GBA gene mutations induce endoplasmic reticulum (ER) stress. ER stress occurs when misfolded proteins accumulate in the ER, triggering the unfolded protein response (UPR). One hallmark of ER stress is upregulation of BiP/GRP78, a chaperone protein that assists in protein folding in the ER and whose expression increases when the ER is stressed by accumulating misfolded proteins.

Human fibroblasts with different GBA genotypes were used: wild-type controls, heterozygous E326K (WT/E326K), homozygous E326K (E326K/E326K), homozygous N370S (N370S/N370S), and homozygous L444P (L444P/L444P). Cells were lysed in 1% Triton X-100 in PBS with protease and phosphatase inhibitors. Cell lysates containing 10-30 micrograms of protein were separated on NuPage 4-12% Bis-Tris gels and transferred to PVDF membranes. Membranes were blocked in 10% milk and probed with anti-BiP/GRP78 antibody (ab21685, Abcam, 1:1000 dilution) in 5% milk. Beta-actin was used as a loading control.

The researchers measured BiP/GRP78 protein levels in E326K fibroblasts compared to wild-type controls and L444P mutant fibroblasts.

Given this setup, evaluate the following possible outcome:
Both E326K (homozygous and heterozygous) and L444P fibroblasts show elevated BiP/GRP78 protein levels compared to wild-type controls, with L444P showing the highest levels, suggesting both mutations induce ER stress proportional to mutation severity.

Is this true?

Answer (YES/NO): NO